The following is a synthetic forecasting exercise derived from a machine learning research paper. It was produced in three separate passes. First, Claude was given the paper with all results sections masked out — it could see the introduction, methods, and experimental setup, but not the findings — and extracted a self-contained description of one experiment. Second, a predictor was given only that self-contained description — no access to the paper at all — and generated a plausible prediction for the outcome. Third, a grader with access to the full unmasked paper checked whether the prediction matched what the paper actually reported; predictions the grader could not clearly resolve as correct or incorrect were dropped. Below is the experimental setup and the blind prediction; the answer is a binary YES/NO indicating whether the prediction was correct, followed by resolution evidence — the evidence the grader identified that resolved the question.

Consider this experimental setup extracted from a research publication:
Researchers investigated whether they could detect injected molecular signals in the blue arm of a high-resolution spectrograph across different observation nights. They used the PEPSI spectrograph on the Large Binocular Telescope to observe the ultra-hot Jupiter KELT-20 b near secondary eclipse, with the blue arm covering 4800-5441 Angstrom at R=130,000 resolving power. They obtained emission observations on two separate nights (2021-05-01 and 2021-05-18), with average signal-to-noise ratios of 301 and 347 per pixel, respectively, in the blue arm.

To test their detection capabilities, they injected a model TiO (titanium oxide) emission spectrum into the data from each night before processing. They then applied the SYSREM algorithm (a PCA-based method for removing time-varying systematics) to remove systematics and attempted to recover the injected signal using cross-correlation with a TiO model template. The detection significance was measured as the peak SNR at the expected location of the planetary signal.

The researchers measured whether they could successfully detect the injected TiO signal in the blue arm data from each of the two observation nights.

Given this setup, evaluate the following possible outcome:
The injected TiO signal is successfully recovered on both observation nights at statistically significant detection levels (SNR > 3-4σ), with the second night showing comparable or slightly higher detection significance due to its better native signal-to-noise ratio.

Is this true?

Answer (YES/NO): NO